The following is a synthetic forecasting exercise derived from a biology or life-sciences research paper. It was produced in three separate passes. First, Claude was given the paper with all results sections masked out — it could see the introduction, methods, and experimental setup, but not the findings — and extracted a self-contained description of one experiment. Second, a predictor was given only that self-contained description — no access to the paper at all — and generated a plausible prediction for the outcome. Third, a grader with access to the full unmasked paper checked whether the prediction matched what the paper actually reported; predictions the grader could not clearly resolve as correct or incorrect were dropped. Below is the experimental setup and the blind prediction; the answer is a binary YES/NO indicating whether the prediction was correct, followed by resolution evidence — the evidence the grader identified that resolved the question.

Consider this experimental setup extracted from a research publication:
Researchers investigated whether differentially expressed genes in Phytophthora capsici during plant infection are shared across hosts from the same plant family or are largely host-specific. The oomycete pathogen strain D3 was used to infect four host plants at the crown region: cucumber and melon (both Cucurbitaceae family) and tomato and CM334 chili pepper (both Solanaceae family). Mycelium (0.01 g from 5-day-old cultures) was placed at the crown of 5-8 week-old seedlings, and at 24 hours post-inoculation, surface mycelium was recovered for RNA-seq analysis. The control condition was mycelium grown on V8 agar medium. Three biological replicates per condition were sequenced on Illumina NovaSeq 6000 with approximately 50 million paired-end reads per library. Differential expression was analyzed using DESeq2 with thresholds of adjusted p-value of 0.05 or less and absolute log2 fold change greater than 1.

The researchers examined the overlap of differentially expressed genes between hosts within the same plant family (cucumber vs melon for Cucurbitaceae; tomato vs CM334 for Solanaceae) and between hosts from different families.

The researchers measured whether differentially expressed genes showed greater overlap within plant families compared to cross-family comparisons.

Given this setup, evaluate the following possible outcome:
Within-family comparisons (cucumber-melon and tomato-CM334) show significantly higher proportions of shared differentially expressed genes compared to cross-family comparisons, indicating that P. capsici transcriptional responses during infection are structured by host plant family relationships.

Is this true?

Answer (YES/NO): NO